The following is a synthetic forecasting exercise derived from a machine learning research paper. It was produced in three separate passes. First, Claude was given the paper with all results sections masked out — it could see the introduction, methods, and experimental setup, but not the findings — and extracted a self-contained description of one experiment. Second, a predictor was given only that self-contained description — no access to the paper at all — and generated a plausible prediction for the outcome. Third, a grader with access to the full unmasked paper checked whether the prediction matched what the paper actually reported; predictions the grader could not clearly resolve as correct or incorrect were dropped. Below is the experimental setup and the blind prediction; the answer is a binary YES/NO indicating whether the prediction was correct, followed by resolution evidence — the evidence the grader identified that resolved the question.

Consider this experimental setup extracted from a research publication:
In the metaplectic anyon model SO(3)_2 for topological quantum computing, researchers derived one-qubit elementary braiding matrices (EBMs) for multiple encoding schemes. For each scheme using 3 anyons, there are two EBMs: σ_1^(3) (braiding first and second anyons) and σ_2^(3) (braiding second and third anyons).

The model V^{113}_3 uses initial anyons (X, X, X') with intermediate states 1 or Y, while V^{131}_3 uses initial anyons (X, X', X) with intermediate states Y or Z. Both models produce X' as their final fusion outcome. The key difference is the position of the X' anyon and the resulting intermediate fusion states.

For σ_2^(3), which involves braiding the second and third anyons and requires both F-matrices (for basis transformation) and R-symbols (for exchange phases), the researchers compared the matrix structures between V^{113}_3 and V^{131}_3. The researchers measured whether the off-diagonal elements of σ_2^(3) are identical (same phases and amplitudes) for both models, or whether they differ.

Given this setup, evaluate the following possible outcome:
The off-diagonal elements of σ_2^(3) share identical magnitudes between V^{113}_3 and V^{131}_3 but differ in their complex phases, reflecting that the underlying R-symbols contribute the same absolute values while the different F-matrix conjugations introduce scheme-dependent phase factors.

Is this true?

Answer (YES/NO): NO